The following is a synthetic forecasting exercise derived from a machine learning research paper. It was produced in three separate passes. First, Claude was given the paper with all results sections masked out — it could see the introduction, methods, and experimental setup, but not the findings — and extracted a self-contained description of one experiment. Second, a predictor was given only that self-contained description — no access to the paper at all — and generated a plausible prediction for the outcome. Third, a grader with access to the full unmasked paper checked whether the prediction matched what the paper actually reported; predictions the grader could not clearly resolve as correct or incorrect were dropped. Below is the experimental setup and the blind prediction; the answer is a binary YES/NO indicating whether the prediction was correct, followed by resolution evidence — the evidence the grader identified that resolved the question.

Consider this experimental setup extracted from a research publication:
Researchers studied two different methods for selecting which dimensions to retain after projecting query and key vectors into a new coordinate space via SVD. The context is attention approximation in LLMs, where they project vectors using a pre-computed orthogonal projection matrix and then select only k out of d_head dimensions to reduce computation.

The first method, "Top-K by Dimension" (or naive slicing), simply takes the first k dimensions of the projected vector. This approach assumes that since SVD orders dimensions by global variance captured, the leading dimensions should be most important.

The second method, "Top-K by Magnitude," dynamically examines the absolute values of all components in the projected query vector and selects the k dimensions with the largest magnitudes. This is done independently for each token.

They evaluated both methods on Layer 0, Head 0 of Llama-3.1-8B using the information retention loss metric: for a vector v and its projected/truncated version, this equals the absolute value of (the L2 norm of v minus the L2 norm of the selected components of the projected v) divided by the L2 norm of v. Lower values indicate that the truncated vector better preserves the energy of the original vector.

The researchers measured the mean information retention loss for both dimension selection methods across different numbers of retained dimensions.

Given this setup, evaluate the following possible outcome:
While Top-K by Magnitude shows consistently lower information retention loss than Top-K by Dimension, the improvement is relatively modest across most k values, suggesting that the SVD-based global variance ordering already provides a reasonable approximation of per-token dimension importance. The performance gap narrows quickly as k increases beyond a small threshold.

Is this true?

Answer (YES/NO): NO